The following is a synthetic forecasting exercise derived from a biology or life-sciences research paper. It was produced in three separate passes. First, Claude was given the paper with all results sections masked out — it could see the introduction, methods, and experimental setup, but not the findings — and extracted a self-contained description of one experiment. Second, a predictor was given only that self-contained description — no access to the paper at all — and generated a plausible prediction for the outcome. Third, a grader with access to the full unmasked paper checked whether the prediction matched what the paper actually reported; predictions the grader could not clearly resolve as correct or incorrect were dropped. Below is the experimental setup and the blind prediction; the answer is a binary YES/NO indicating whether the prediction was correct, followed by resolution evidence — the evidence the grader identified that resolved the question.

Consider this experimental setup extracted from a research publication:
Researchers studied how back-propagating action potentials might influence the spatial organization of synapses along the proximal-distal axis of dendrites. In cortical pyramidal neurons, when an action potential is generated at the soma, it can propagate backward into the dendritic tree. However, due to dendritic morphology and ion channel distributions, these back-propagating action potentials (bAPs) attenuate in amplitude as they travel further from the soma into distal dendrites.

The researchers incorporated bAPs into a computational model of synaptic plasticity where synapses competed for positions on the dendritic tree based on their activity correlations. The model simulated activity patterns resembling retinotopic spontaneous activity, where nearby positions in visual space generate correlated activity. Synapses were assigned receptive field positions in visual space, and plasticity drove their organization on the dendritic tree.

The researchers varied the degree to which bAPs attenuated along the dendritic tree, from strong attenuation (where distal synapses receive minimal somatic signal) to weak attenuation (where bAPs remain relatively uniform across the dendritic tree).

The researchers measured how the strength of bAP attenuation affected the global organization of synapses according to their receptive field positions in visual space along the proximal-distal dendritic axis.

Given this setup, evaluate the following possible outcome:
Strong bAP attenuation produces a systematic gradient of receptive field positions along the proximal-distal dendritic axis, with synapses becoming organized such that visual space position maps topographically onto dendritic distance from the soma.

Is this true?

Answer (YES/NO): YES